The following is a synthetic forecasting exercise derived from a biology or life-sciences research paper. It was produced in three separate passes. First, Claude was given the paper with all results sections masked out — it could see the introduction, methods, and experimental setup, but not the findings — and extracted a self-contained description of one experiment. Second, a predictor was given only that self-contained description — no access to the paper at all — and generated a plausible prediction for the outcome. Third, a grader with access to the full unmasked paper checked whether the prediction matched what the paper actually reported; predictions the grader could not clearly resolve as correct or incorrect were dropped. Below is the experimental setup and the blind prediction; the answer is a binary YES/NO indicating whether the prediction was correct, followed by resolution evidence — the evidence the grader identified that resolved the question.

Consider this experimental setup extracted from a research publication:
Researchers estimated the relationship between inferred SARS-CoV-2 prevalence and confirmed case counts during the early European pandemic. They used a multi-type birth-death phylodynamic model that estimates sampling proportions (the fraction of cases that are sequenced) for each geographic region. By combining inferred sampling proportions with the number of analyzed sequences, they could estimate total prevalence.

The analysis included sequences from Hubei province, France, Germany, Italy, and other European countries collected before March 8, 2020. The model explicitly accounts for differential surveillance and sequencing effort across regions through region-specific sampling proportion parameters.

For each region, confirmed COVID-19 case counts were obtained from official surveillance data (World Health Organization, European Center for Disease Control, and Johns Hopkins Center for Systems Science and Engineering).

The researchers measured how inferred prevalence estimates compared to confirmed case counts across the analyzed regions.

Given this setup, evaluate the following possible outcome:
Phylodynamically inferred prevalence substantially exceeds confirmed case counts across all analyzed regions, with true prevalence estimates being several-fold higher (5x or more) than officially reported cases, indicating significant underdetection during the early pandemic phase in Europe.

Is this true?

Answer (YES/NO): NO